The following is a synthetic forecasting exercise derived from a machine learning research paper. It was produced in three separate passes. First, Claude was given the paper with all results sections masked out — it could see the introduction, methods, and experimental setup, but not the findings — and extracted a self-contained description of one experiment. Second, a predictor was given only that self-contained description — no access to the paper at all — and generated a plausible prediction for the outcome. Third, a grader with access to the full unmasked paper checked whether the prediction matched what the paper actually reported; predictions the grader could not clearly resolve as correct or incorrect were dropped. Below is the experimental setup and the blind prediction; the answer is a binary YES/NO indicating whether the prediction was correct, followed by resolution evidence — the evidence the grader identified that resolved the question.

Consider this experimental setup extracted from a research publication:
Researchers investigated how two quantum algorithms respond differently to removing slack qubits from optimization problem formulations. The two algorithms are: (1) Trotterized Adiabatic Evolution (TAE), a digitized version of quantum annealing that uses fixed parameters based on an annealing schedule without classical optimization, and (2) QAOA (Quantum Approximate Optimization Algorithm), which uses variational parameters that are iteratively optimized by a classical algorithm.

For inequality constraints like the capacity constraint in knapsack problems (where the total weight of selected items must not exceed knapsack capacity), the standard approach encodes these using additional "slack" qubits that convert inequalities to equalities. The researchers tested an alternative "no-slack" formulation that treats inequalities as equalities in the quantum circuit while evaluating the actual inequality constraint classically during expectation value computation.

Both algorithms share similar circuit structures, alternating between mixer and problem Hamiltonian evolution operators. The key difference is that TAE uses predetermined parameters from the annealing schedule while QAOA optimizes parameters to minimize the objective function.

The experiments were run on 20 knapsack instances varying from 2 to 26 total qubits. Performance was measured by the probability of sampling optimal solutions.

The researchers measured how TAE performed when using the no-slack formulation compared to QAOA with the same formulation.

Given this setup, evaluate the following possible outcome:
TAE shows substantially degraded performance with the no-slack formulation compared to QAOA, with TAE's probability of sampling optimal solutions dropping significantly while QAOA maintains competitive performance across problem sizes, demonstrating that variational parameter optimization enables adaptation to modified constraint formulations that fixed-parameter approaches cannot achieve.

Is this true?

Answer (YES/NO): NO